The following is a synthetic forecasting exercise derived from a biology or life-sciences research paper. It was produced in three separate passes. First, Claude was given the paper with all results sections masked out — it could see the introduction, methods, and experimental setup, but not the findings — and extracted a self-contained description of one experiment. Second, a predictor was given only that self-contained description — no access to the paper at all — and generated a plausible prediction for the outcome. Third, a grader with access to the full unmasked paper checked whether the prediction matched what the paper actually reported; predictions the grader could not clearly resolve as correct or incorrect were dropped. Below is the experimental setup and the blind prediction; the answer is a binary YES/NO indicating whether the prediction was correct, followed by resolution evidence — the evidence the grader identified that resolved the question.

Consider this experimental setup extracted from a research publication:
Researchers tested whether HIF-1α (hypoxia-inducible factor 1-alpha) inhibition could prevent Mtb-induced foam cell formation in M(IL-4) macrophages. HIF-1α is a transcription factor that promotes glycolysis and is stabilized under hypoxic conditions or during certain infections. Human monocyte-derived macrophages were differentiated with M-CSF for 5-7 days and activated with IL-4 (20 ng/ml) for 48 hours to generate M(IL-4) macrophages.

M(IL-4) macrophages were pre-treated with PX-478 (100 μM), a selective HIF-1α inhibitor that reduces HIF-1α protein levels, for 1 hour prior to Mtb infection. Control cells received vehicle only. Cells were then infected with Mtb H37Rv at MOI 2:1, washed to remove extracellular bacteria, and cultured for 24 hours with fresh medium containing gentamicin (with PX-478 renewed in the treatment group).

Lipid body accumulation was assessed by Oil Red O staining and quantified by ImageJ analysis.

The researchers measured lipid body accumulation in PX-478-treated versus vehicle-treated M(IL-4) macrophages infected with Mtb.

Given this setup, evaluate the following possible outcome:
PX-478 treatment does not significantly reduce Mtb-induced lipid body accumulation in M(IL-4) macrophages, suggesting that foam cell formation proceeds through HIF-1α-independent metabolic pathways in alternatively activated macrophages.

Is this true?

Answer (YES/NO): NO